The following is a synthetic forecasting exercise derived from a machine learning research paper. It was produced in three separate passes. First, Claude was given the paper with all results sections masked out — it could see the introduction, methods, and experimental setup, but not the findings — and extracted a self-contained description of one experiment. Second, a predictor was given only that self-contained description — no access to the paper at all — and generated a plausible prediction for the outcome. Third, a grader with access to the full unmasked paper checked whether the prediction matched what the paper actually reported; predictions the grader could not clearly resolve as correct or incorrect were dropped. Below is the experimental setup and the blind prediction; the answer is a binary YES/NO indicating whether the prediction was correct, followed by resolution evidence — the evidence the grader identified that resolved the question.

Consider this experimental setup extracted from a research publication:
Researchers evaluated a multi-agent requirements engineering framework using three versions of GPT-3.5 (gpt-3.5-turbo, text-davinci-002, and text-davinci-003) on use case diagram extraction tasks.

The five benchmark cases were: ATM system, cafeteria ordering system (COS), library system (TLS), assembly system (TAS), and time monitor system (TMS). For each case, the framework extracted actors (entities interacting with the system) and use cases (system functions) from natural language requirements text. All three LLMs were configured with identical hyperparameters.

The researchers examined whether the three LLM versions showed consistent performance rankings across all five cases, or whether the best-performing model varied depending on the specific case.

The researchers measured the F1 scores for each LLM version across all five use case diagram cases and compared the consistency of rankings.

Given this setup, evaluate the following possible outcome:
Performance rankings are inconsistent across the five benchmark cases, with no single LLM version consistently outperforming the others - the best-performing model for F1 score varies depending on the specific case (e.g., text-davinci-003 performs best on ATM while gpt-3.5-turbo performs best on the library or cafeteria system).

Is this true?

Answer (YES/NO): NO